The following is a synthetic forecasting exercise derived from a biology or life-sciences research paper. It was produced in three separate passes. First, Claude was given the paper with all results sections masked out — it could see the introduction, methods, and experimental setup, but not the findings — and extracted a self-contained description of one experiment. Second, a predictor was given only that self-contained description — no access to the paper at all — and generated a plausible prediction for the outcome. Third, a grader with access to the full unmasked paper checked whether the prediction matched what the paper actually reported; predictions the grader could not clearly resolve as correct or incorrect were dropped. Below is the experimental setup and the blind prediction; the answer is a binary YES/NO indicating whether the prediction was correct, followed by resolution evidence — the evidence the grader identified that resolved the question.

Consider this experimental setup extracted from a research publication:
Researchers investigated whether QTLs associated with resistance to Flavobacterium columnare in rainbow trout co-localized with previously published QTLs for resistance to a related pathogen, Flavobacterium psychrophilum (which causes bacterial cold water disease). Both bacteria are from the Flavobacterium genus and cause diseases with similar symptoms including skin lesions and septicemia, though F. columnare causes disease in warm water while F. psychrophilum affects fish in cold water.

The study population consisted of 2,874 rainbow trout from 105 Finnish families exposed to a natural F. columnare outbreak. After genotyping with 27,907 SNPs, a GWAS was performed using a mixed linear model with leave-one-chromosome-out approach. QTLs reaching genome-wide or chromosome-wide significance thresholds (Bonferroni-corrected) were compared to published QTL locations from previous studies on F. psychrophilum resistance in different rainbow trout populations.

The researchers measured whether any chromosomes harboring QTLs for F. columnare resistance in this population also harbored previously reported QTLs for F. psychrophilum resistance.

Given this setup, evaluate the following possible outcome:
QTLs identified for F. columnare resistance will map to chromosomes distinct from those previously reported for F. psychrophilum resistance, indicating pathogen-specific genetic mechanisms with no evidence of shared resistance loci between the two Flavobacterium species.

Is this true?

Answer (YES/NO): NO